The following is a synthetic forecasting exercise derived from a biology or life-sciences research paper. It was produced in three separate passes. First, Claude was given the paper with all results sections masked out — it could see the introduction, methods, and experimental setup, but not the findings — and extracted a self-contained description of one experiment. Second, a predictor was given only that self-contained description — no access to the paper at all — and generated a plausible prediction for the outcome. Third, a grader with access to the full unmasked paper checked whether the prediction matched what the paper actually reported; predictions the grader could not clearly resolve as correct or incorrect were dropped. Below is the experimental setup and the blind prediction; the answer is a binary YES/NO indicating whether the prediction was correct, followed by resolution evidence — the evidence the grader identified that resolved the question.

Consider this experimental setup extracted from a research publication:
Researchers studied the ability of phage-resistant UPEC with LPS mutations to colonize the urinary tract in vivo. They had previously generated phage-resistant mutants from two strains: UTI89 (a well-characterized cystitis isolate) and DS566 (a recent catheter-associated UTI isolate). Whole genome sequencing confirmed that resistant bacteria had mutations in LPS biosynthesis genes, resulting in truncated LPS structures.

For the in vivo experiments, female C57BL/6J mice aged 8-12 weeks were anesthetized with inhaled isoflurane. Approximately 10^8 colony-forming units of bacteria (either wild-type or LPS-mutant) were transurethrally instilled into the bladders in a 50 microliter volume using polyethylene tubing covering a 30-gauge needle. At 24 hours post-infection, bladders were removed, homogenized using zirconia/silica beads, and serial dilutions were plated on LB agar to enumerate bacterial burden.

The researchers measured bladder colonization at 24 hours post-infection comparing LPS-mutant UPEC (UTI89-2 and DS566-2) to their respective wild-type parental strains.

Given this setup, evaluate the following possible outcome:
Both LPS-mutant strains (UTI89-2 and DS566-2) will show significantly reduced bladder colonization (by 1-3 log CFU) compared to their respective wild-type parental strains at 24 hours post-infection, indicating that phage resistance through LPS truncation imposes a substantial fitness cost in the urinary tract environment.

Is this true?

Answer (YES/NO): YES